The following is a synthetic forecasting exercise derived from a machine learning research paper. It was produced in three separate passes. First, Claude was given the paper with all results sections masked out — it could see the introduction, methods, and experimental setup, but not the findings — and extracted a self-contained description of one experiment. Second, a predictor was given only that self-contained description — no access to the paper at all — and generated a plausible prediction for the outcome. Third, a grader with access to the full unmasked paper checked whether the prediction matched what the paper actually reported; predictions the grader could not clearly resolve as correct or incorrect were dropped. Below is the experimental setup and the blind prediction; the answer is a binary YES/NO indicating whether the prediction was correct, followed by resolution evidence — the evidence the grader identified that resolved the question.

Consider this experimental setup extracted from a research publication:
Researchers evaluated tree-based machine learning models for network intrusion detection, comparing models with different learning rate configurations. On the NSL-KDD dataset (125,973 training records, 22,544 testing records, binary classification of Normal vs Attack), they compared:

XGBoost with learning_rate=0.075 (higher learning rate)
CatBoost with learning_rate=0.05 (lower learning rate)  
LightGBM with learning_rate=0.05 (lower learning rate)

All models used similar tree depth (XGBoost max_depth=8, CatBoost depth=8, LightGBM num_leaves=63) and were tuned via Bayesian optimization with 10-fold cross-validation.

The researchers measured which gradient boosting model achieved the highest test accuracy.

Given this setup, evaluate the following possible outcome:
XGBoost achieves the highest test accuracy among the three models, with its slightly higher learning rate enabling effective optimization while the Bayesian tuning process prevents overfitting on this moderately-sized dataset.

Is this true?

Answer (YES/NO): NO